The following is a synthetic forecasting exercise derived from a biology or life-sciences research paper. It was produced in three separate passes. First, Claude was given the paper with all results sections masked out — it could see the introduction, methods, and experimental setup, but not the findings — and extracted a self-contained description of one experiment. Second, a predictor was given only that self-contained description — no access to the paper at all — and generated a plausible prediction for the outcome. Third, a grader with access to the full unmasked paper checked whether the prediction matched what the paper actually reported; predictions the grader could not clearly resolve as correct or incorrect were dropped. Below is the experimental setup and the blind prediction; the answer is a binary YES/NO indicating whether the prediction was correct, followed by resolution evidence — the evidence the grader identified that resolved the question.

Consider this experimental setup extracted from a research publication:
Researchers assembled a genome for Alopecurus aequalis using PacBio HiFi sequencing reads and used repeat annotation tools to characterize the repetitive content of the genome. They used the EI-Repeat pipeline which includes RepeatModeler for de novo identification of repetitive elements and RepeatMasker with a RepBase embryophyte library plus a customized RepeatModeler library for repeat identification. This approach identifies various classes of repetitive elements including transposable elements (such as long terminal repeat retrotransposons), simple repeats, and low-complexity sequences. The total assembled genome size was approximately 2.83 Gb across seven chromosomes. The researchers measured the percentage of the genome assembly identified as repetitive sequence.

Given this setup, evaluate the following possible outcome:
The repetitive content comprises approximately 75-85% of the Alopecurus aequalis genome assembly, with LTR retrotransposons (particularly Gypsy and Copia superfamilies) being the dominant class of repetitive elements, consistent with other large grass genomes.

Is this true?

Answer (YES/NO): YES